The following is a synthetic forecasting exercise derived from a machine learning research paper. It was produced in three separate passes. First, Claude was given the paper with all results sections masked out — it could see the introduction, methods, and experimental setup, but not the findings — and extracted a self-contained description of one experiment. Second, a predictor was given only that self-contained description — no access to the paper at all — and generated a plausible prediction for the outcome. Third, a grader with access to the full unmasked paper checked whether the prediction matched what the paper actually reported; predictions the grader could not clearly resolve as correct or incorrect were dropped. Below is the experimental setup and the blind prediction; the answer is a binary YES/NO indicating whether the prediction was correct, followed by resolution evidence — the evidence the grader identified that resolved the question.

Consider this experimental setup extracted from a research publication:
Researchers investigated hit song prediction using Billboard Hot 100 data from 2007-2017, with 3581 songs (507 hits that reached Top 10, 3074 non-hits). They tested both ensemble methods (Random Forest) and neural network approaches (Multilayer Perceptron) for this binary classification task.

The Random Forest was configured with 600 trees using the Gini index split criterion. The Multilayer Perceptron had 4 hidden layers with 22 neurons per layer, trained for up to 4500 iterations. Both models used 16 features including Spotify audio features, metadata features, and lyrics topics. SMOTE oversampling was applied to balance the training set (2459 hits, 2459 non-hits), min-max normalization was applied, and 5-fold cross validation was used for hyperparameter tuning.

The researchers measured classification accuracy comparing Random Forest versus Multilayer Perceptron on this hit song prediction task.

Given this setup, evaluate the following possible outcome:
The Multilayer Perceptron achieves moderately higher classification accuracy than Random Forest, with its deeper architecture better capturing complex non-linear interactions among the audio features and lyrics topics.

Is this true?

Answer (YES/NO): NO